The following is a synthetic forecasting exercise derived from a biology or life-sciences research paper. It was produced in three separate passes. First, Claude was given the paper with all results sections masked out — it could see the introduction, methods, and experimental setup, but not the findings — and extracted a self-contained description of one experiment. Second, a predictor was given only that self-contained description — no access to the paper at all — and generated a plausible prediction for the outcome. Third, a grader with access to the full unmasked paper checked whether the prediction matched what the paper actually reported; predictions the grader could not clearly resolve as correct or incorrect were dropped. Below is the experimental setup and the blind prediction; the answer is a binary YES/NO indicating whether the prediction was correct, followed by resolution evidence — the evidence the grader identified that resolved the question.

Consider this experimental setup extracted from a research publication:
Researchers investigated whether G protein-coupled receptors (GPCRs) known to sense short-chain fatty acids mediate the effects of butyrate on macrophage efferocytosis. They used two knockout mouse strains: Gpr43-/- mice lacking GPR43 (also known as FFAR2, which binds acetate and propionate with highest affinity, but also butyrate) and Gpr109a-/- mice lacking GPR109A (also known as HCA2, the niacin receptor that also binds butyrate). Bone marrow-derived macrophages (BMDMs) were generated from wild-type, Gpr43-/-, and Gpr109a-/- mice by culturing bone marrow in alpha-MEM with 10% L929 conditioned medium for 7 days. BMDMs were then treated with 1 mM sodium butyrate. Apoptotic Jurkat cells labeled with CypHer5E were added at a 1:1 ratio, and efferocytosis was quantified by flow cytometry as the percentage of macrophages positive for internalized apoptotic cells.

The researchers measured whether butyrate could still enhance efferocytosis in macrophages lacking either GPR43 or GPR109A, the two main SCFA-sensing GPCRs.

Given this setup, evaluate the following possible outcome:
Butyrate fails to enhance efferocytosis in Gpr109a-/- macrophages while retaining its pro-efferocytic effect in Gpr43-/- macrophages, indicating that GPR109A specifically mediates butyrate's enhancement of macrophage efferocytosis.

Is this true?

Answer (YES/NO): NO